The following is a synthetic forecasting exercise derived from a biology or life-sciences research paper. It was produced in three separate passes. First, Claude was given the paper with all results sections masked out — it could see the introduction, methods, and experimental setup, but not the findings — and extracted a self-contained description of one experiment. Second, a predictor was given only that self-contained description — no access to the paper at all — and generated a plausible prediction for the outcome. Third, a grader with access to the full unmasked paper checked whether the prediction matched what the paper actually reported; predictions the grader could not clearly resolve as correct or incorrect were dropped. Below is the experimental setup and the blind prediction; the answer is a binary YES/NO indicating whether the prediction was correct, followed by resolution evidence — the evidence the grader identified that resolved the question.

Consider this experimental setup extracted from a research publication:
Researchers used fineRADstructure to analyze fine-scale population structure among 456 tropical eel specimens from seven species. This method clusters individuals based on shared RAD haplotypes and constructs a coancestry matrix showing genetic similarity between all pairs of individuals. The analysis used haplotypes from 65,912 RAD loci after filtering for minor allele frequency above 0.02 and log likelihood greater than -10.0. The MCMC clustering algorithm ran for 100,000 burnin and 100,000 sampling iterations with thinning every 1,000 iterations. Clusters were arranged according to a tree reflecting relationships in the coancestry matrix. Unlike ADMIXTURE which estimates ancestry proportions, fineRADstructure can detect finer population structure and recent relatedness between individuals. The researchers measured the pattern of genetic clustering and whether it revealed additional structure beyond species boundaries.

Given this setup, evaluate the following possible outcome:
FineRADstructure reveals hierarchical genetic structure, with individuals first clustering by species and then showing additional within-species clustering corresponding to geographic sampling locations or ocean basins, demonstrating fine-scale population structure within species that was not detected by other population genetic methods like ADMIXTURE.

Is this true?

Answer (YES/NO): NO